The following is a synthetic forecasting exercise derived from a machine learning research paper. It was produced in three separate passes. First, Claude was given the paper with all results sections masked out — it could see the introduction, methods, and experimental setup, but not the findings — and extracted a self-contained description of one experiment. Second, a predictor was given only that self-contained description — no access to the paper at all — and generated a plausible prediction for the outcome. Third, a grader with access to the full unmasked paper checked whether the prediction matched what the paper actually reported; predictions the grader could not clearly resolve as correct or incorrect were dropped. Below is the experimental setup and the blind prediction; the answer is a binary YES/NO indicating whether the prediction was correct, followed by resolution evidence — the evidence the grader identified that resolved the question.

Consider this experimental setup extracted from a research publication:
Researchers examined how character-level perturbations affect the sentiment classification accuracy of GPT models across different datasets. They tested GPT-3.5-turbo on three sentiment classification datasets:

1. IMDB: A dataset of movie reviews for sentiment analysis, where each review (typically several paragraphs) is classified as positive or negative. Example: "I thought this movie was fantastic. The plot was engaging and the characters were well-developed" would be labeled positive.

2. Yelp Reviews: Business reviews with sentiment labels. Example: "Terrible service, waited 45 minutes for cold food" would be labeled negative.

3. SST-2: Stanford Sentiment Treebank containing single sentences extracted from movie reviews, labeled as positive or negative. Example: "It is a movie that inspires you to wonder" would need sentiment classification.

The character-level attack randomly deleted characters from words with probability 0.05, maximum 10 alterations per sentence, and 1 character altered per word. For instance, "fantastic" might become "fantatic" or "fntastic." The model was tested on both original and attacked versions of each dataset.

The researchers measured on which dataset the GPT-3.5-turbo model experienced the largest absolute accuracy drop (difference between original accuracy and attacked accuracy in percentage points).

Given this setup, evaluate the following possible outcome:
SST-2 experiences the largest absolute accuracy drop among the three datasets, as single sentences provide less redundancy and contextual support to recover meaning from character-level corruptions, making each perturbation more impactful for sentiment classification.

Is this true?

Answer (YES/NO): YES